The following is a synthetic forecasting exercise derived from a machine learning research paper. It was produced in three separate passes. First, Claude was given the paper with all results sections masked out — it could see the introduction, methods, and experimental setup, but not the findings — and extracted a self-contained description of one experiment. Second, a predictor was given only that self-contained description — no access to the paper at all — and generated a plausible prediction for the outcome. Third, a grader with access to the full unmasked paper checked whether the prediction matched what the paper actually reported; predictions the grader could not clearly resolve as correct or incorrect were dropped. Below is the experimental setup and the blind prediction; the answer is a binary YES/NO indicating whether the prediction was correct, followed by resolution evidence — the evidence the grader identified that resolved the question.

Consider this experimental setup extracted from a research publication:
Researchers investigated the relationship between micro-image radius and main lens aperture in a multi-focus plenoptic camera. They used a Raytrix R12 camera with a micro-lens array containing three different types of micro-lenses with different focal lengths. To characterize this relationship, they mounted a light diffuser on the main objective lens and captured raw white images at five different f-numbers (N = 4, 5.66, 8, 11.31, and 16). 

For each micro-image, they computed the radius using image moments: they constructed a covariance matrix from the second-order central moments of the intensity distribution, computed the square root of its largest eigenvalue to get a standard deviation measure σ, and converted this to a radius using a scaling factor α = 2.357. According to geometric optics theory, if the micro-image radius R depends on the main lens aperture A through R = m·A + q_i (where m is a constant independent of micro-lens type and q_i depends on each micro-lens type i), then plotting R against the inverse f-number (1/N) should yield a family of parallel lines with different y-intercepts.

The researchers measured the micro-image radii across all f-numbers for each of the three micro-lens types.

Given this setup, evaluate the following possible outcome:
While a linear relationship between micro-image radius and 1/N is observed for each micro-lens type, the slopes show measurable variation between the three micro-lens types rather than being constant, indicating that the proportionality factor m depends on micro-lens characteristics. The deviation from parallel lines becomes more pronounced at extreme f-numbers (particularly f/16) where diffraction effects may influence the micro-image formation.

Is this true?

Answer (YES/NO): NO